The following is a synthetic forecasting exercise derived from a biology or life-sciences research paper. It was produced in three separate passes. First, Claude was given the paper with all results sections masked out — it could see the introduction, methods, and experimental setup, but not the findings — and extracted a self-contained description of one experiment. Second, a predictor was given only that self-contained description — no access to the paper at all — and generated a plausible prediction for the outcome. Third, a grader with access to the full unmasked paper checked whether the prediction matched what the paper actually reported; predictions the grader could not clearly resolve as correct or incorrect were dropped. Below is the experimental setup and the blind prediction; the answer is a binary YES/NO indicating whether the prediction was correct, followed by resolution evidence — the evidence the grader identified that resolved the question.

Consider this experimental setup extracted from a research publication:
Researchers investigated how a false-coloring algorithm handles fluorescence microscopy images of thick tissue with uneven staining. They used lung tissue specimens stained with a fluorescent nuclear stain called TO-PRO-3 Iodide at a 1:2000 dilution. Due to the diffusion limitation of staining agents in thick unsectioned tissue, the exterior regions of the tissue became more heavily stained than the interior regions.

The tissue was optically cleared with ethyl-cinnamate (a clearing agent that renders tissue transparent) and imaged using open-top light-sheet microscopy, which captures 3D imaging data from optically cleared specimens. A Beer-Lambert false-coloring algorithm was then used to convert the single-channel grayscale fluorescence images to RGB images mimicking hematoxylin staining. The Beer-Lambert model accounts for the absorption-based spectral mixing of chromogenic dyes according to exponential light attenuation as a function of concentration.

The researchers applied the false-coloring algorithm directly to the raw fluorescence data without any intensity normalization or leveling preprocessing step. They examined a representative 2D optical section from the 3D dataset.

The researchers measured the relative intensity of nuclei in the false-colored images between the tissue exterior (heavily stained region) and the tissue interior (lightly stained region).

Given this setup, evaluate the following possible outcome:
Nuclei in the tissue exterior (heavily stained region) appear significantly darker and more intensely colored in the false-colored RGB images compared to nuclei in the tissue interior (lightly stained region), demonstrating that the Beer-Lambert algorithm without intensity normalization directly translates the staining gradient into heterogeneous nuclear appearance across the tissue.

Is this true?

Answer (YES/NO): YES